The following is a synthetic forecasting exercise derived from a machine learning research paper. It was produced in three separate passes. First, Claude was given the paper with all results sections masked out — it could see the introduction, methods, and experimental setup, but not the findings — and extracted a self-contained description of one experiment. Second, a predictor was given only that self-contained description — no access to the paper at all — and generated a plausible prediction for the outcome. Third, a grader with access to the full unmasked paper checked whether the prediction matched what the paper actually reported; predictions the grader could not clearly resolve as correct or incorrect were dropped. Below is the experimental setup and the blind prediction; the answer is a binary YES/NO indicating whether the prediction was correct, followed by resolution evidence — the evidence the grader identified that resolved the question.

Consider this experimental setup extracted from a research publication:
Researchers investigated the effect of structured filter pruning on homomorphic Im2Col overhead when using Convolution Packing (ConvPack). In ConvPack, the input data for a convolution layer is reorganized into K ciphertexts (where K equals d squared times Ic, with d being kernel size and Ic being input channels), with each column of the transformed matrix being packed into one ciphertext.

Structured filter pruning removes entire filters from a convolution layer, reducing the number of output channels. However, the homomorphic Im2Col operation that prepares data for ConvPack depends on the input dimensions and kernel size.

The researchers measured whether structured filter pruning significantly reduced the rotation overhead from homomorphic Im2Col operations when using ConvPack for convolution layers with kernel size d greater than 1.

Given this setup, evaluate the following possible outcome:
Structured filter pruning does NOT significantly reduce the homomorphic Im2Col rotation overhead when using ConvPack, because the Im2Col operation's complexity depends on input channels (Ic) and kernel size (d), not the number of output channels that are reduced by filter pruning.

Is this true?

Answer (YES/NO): YES